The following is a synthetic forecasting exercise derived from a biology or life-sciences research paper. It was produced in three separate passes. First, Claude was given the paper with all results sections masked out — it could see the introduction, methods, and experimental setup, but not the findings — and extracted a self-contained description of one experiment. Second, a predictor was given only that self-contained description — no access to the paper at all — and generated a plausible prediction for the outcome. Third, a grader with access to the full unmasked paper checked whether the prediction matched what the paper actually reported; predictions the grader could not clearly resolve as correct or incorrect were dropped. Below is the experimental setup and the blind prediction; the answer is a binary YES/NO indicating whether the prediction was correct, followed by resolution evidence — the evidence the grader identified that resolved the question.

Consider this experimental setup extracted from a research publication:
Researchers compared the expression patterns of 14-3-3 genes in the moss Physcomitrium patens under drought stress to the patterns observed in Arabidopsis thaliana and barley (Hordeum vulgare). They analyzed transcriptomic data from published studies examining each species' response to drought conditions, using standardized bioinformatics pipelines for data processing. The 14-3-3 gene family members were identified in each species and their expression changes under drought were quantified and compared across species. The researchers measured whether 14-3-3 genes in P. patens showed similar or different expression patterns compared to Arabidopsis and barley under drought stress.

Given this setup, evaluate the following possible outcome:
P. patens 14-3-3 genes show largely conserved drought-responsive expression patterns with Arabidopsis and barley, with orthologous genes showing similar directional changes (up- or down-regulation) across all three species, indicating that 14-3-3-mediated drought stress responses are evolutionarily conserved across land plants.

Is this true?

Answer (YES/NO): NO